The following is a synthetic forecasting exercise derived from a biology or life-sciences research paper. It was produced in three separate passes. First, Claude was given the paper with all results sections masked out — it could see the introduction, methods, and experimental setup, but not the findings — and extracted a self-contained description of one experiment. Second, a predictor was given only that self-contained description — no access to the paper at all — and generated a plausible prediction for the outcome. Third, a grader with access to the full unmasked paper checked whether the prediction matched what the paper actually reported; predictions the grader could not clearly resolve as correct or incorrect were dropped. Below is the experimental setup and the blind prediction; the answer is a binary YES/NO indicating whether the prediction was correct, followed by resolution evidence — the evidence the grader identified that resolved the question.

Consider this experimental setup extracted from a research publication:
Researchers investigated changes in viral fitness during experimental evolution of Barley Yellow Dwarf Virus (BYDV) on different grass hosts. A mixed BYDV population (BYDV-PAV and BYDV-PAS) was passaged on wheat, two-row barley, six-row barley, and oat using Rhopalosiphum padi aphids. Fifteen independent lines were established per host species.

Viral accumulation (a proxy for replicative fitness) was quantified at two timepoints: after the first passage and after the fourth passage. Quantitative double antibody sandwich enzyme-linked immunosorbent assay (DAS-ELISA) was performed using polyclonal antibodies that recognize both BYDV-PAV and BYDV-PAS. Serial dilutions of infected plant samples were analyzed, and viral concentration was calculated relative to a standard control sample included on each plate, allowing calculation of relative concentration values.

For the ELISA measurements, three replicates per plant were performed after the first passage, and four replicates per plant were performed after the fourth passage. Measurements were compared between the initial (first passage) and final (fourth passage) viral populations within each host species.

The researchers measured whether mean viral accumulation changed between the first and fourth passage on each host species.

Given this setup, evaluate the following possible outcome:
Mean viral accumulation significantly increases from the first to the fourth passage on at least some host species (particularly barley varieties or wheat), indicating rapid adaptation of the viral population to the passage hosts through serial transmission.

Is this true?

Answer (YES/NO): YES